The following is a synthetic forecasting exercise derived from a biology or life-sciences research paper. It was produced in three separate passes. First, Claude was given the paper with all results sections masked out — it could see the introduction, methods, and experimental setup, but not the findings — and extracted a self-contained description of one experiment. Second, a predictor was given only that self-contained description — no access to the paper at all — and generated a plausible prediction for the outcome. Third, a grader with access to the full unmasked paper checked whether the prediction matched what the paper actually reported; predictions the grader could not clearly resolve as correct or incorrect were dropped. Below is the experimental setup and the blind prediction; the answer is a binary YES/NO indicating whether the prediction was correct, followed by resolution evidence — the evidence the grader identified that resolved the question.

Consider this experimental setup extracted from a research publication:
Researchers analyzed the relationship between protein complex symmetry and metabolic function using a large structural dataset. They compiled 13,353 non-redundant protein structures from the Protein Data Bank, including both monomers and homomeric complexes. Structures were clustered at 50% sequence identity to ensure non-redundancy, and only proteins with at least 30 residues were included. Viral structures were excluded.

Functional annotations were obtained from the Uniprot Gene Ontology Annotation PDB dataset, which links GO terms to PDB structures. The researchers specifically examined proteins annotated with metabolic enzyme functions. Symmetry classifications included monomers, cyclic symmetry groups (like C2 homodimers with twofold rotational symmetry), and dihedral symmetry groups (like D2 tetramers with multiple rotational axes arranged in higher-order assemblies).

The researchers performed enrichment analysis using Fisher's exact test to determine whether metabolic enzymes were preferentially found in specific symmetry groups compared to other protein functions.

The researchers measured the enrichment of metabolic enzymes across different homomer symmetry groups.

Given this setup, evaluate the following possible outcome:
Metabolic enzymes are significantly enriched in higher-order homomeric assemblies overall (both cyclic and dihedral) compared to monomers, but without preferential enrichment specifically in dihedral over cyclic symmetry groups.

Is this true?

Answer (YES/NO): NO